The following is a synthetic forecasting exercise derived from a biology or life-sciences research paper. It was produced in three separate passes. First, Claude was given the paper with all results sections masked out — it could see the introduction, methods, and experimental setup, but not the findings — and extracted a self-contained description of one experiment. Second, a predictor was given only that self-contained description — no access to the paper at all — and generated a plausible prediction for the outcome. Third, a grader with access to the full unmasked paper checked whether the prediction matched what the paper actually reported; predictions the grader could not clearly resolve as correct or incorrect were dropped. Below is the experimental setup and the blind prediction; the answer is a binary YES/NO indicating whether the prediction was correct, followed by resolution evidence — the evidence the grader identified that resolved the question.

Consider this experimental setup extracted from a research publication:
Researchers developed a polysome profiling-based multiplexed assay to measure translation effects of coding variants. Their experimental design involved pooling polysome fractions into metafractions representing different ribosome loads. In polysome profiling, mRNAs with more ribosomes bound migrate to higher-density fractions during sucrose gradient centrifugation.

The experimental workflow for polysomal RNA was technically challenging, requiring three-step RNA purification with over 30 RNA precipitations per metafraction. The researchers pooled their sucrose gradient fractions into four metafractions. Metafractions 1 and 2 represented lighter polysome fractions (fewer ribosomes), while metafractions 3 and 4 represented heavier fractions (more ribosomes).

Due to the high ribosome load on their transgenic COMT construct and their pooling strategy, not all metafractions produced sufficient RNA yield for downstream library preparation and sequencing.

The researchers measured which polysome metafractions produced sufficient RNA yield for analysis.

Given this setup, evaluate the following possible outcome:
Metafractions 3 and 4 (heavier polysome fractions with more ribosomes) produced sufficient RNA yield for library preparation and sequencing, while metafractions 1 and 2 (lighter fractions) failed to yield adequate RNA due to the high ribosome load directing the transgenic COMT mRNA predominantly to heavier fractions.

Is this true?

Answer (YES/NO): YES